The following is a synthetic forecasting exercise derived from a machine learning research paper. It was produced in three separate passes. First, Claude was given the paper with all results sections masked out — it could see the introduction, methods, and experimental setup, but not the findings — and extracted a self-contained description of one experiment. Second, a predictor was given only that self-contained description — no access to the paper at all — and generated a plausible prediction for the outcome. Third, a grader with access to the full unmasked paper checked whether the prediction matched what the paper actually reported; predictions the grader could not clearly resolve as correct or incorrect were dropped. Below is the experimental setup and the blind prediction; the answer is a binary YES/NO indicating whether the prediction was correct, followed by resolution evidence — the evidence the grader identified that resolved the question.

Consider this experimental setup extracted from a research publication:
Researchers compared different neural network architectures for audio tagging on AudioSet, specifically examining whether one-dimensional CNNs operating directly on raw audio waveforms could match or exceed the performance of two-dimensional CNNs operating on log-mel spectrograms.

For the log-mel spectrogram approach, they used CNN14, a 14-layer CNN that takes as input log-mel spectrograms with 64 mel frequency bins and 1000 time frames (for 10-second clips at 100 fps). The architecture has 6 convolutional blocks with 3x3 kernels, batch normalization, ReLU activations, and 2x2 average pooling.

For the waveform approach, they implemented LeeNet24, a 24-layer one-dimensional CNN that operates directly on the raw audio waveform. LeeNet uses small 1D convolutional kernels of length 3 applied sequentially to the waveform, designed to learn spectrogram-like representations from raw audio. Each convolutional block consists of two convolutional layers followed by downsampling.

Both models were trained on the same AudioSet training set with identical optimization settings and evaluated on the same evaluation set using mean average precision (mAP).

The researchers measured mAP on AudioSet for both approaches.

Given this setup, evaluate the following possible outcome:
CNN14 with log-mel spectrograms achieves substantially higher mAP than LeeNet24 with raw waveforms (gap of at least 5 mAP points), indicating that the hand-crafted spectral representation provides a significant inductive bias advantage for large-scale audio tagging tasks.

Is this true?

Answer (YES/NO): YES